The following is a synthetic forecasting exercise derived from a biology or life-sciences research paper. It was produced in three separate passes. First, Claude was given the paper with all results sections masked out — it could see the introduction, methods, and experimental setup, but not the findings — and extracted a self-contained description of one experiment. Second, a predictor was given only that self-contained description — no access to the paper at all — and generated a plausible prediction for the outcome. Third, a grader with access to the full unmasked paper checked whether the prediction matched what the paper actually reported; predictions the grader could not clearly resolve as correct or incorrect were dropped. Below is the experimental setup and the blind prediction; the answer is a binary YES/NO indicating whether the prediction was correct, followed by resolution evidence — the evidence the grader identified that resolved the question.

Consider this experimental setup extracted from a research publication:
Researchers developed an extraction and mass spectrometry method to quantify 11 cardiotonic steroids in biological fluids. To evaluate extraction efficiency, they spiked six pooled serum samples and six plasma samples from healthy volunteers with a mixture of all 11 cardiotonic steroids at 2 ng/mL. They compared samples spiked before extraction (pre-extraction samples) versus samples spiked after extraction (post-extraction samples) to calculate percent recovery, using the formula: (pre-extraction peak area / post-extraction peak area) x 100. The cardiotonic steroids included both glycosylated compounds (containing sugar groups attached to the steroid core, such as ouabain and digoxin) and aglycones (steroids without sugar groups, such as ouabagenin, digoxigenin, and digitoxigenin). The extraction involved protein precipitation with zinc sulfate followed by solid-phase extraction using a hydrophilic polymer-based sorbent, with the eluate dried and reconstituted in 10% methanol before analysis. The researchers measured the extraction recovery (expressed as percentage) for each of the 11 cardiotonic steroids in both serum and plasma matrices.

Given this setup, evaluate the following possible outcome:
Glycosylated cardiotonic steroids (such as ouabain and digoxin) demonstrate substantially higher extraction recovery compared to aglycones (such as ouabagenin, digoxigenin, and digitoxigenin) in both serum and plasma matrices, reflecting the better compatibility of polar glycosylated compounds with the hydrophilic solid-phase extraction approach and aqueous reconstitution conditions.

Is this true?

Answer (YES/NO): NO